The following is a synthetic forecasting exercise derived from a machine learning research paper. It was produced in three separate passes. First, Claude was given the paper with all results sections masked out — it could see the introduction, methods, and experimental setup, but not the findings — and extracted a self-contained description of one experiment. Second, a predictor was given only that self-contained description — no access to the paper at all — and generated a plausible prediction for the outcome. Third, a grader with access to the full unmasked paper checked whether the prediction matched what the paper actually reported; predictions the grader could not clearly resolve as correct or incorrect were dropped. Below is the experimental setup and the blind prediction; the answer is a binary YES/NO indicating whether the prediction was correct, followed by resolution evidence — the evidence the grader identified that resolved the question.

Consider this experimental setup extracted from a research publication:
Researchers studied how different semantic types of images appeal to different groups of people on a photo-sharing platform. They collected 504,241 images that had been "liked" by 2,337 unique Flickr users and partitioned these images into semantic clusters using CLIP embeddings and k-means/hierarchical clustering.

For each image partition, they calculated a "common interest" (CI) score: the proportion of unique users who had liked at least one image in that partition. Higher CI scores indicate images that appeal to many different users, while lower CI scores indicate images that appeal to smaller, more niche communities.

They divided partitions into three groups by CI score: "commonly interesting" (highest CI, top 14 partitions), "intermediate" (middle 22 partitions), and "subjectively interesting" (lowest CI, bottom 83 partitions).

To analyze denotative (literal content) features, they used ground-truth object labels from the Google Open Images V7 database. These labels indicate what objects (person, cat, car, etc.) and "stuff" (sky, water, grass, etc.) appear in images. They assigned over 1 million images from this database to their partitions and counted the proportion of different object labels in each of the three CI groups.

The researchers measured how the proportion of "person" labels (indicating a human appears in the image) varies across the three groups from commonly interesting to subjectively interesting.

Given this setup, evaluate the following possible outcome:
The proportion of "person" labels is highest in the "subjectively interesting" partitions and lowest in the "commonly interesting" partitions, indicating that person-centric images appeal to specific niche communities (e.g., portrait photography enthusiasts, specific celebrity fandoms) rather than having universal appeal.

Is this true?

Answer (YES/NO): YES